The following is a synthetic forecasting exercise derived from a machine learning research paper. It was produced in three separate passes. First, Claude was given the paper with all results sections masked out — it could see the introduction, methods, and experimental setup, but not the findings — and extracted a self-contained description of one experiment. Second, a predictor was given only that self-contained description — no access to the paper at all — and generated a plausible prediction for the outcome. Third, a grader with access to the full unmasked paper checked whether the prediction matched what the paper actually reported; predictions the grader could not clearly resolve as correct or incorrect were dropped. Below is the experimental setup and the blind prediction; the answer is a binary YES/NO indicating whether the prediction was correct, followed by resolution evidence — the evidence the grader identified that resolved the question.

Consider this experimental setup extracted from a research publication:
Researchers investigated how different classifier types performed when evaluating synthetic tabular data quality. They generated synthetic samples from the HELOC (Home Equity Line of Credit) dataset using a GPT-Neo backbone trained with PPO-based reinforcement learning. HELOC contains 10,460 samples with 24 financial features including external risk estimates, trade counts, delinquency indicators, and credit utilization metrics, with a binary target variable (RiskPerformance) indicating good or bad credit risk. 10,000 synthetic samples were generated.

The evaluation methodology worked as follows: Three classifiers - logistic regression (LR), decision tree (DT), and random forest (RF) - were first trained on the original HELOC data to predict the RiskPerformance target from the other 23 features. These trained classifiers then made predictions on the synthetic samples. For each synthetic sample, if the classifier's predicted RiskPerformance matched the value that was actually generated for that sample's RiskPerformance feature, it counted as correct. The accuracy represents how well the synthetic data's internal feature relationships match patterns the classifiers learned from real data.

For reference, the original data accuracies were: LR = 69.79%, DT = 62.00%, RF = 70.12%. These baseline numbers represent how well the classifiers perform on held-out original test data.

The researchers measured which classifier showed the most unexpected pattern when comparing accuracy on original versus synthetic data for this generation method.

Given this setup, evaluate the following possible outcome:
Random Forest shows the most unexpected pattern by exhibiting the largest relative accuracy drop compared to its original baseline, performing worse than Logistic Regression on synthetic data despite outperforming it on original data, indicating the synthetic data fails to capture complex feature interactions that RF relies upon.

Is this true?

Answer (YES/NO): NO